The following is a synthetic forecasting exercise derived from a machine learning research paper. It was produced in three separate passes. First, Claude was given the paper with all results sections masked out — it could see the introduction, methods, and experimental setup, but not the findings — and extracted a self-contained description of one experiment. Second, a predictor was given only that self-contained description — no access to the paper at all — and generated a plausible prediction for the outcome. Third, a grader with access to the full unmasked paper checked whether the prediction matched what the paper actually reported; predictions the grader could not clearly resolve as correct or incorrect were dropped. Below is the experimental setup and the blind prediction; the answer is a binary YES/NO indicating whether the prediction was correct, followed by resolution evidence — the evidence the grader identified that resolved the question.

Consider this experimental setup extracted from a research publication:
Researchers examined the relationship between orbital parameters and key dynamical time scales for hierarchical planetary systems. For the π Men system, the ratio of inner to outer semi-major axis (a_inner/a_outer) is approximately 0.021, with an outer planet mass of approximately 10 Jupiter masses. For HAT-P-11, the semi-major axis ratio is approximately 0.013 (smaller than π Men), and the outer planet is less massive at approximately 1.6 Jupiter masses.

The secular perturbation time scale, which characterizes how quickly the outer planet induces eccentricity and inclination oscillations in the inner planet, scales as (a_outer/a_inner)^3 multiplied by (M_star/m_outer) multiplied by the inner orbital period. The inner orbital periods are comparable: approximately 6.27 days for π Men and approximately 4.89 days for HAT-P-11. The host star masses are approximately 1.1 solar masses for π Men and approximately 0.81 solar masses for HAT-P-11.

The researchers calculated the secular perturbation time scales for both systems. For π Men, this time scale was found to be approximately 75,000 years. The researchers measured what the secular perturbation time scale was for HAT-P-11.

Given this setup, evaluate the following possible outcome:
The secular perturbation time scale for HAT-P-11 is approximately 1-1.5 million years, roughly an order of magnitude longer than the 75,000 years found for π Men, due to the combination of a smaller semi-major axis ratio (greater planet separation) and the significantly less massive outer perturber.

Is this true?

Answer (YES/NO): NO